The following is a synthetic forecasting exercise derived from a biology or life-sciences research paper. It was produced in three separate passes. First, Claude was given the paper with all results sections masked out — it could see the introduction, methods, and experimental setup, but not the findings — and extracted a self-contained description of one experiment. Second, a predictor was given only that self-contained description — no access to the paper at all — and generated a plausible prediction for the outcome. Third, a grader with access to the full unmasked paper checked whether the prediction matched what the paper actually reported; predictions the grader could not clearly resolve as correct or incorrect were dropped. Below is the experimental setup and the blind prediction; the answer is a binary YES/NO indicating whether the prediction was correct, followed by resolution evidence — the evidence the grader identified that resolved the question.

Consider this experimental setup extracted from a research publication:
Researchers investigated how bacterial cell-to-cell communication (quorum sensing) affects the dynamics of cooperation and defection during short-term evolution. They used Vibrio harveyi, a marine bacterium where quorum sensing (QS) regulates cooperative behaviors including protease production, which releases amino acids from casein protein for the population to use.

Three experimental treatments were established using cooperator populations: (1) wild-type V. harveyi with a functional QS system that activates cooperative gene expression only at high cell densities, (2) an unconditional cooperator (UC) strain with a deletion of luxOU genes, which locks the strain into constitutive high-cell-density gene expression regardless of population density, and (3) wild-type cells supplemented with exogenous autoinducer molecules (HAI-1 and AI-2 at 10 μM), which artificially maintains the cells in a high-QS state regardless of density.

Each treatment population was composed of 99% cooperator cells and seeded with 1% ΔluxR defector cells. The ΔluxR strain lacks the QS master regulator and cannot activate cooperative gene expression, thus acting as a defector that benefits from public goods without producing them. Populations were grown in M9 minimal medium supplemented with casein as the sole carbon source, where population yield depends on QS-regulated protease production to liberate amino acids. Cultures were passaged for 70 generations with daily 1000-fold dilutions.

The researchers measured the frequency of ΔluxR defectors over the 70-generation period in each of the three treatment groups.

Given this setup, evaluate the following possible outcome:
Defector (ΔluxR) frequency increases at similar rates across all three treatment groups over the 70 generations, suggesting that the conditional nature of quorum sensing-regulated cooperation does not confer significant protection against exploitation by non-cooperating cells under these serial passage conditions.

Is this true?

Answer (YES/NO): NO